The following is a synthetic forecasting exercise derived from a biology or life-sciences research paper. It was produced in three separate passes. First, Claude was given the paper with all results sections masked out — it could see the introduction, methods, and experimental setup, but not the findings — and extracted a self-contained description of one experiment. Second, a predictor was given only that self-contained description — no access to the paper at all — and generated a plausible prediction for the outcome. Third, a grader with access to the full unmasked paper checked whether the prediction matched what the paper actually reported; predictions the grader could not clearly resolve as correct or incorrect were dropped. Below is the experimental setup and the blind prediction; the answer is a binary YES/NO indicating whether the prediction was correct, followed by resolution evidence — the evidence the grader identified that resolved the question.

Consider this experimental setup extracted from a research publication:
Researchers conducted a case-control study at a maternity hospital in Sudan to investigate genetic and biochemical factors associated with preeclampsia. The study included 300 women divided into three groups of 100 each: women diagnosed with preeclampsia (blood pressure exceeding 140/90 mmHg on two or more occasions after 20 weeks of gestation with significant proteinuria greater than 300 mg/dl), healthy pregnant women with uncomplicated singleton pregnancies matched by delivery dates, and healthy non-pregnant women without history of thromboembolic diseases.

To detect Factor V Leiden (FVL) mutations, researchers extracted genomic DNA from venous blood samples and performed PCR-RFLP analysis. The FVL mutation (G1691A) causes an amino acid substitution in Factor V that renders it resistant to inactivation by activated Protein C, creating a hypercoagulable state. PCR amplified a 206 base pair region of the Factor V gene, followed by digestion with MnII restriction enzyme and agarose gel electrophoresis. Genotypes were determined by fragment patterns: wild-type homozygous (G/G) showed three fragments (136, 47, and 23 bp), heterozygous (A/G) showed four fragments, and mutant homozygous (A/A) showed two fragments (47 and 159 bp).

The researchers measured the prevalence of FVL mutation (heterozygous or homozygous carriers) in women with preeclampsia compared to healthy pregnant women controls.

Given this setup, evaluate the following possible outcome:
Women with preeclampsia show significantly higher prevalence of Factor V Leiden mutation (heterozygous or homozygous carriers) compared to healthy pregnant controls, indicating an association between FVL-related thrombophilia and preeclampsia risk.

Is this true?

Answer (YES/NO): NO